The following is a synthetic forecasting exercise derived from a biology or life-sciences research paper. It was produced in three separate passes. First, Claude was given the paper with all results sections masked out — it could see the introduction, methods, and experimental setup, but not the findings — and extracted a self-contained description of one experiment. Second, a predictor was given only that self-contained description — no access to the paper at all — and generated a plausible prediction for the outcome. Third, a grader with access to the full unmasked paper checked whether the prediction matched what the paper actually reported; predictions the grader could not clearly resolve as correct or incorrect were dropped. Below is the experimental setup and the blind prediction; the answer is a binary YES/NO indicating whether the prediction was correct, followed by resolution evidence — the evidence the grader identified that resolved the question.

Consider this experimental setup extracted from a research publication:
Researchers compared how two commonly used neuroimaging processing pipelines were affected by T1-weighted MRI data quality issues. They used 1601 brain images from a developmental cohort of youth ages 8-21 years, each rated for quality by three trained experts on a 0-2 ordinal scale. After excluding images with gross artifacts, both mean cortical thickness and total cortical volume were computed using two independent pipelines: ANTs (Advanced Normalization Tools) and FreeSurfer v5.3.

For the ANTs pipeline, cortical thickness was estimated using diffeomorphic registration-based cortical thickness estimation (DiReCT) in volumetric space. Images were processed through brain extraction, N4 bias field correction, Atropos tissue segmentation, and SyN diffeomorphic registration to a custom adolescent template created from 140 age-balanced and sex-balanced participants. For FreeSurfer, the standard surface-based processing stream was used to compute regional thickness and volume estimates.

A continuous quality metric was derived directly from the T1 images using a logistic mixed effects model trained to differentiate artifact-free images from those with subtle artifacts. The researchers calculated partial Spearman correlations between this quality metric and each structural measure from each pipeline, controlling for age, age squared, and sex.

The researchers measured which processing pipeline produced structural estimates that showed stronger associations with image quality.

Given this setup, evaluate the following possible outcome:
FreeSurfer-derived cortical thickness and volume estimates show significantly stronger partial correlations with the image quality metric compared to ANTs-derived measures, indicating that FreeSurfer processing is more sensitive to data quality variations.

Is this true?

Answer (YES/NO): YES